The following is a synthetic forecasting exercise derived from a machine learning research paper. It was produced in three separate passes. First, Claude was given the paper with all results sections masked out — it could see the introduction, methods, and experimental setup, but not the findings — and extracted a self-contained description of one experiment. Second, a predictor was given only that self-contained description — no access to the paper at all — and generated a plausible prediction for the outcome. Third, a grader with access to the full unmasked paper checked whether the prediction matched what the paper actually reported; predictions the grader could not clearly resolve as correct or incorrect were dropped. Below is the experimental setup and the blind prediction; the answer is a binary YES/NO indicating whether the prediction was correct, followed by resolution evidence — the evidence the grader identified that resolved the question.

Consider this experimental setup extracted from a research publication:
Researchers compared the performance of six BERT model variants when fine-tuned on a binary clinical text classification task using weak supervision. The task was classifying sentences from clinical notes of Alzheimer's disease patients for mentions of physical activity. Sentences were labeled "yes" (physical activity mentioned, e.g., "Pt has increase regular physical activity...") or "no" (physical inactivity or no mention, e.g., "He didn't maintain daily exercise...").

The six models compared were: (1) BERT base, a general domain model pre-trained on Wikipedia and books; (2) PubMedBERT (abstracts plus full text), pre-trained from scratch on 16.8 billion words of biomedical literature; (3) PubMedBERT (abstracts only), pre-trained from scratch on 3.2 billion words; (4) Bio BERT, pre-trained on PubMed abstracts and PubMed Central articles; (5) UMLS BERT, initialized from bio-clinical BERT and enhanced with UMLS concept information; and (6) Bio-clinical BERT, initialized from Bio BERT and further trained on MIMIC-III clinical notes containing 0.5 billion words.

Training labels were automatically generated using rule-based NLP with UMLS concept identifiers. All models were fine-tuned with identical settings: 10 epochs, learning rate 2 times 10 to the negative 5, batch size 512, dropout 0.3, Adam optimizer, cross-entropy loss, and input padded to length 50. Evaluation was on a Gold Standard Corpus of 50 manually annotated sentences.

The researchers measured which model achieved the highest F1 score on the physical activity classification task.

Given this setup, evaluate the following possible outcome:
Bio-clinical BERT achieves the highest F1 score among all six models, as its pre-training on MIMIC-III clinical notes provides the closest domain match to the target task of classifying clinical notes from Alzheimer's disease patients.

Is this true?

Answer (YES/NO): NO